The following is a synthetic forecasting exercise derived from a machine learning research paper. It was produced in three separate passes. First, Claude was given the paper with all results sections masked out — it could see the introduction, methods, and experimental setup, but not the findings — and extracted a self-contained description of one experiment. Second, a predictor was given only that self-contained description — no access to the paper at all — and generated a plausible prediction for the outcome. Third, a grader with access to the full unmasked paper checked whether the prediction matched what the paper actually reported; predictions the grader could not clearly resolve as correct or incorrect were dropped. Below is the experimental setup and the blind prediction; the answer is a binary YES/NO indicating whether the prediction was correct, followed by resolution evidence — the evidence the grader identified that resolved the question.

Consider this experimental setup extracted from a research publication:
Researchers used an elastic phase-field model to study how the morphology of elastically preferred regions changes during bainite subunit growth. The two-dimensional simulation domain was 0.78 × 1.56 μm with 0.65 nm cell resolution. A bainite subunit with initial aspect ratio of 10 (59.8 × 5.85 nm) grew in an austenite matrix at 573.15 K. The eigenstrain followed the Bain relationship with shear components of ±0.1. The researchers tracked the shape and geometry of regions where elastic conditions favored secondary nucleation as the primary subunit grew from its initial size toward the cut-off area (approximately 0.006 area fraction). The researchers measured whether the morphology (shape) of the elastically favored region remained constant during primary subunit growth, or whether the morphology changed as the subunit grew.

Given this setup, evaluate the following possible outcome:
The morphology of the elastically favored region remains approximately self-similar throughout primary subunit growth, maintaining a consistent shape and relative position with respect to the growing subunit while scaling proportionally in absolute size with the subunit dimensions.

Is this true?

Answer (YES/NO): NO